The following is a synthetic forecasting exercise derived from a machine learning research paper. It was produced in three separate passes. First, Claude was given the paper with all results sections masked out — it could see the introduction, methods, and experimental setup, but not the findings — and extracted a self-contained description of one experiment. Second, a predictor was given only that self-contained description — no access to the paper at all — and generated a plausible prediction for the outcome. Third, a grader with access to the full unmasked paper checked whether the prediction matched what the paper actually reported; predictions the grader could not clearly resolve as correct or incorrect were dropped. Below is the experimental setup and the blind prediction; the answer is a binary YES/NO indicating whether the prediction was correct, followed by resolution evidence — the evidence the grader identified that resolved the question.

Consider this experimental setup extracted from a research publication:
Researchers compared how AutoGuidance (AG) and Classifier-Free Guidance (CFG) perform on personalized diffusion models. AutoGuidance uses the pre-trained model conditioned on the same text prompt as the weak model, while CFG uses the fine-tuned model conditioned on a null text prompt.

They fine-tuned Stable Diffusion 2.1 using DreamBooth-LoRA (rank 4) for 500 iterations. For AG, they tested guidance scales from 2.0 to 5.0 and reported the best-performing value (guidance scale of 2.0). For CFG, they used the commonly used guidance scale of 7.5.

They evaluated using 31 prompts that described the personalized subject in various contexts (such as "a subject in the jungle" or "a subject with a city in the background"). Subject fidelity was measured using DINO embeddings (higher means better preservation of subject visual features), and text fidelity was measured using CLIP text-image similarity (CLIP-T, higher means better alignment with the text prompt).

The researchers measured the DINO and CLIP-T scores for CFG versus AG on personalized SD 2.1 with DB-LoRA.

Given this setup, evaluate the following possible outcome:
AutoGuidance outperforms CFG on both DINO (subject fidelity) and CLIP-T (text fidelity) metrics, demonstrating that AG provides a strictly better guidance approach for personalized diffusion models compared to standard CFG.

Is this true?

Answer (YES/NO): NO